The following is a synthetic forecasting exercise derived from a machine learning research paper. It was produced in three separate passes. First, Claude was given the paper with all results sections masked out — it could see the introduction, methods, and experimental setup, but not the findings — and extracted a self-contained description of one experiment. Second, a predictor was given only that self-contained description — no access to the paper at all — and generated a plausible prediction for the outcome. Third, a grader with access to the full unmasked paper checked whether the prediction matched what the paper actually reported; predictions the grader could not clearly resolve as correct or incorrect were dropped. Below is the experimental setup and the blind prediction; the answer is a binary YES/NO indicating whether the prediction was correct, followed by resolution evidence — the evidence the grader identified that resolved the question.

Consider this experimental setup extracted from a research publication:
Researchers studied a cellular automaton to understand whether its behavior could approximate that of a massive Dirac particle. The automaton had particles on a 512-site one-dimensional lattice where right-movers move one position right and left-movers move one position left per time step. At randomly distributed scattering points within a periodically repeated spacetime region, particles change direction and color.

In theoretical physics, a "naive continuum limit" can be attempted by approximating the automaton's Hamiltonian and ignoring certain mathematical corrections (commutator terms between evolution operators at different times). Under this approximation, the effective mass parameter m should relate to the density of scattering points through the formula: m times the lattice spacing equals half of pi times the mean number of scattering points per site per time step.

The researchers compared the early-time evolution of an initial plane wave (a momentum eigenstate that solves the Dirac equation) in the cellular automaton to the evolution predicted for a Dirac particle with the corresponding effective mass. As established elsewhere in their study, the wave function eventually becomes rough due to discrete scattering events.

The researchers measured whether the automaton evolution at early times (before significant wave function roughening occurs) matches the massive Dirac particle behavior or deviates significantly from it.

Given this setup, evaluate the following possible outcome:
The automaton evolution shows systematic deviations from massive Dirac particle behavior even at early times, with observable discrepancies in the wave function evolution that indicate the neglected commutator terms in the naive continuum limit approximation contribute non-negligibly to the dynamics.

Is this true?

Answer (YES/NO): NO